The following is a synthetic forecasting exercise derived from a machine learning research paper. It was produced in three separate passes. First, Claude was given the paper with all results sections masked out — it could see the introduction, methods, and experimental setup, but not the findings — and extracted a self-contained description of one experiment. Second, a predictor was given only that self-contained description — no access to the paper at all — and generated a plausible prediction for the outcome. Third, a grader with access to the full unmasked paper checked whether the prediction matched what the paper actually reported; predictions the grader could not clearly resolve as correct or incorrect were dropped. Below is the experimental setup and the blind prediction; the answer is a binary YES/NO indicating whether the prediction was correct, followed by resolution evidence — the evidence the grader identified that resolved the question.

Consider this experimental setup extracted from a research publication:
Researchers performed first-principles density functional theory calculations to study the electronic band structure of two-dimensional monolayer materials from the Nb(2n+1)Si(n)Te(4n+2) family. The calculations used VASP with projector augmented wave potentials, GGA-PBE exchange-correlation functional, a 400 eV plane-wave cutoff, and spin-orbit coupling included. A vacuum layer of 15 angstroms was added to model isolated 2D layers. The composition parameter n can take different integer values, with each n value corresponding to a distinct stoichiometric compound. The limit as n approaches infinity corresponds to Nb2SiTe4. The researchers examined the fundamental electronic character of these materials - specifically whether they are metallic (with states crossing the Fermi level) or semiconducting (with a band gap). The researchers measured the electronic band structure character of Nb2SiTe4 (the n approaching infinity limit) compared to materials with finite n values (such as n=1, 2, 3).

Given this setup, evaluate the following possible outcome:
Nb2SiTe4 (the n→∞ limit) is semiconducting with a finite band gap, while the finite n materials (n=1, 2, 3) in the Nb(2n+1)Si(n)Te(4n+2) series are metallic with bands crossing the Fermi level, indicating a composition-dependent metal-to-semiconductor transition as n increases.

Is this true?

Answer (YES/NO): YES